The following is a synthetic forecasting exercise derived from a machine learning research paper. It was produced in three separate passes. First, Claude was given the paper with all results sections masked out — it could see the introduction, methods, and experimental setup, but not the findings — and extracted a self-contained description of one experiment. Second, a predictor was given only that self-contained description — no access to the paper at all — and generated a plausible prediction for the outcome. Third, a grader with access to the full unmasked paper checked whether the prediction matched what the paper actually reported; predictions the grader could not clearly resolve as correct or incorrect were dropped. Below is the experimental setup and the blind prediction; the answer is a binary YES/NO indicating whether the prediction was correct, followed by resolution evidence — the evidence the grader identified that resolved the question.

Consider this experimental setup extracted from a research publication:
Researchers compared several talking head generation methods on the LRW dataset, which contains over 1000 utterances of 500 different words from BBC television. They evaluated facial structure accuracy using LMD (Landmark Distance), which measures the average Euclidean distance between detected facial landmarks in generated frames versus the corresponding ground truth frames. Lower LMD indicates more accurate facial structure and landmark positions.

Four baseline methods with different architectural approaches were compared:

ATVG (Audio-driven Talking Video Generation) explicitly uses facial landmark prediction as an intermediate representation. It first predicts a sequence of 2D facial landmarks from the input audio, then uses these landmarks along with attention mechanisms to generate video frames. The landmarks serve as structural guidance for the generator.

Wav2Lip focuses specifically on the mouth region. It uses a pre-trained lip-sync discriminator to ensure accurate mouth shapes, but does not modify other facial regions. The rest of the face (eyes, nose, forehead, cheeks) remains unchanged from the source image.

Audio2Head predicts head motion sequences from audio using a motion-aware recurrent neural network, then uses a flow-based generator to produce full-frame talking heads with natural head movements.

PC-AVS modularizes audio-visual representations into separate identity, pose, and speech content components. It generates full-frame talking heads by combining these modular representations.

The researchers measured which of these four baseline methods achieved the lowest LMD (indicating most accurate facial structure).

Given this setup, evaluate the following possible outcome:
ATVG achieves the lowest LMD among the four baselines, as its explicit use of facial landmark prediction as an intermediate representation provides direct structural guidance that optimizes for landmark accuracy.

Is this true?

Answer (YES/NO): YES